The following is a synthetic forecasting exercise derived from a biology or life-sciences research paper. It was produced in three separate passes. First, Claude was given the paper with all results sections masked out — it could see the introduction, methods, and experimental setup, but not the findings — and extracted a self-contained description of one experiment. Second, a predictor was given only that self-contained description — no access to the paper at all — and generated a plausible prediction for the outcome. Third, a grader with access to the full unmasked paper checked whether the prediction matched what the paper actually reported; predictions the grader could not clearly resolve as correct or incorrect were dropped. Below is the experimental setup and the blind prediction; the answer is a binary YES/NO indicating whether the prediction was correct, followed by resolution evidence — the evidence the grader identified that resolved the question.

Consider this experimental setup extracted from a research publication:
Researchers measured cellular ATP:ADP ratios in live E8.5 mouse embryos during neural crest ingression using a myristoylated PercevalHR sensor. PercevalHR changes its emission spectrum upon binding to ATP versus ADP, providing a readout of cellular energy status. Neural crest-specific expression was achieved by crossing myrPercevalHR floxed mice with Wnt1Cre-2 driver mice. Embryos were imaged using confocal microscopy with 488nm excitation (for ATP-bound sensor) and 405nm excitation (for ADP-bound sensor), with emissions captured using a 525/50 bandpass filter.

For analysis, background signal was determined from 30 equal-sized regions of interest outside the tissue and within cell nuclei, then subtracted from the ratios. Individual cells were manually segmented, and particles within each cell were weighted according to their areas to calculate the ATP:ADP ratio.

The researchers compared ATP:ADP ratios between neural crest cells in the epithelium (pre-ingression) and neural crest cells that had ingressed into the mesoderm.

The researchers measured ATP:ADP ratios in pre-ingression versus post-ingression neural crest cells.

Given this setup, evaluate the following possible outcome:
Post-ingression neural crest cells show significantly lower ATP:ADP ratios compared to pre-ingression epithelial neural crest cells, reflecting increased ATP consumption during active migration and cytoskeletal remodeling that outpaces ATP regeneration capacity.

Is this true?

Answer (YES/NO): NO